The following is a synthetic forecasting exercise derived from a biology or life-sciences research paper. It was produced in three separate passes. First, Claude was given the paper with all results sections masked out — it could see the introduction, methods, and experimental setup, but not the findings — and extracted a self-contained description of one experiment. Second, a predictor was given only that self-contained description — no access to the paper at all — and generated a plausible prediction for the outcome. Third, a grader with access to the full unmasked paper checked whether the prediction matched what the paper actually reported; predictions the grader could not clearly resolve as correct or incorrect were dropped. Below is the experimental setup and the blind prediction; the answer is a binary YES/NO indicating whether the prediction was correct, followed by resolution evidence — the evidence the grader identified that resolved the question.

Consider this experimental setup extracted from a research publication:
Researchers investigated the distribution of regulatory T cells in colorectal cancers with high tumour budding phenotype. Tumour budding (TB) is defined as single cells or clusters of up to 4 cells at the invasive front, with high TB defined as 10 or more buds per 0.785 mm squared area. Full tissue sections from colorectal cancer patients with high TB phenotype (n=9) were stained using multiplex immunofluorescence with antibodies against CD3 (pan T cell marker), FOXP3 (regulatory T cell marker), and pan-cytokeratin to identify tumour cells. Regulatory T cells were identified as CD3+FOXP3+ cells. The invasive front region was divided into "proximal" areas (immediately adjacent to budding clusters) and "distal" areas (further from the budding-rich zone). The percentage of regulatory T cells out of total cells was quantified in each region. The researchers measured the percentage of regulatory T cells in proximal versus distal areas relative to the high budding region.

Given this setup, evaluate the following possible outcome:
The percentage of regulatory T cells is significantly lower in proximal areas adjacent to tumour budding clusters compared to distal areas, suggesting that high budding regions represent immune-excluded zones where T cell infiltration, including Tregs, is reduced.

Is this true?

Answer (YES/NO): NO